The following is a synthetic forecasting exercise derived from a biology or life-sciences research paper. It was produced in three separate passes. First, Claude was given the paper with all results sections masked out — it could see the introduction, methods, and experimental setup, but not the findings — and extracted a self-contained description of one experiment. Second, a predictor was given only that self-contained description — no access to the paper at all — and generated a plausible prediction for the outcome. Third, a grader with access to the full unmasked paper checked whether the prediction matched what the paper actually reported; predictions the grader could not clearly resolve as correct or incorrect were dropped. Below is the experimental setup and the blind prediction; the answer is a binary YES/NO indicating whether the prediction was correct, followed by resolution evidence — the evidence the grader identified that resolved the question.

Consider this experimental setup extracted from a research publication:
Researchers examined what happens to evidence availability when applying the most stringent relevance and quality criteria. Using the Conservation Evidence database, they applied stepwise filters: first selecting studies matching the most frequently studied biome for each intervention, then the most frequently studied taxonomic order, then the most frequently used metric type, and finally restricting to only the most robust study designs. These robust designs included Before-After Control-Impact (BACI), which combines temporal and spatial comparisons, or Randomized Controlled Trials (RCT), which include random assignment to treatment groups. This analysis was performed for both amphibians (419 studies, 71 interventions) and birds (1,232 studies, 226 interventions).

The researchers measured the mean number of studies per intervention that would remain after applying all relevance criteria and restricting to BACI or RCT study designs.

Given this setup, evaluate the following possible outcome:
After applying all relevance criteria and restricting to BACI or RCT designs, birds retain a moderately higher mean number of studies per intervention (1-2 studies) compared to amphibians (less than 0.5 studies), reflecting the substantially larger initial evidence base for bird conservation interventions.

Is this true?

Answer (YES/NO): NO